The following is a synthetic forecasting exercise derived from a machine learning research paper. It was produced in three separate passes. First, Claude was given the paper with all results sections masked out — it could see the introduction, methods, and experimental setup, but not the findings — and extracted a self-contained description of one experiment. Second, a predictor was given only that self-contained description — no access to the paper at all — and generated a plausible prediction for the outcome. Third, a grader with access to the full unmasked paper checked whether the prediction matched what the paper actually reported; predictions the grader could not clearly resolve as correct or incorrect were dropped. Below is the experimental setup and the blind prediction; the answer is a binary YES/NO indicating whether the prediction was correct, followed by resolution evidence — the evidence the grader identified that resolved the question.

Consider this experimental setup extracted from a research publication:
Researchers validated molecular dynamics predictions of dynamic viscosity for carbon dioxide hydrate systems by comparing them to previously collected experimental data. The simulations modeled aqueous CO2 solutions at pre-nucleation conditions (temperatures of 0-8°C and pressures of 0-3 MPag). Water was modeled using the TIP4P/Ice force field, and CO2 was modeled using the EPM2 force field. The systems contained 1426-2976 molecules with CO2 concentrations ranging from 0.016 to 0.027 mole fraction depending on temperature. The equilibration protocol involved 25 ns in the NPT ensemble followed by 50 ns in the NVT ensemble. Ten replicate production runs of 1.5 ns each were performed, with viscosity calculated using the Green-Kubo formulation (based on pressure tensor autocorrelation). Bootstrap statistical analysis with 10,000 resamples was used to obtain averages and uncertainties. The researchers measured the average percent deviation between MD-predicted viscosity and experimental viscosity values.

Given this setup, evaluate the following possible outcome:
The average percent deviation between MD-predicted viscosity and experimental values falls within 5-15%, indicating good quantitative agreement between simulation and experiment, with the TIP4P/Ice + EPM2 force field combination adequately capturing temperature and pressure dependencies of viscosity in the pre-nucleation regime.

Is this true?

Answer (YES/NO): NO